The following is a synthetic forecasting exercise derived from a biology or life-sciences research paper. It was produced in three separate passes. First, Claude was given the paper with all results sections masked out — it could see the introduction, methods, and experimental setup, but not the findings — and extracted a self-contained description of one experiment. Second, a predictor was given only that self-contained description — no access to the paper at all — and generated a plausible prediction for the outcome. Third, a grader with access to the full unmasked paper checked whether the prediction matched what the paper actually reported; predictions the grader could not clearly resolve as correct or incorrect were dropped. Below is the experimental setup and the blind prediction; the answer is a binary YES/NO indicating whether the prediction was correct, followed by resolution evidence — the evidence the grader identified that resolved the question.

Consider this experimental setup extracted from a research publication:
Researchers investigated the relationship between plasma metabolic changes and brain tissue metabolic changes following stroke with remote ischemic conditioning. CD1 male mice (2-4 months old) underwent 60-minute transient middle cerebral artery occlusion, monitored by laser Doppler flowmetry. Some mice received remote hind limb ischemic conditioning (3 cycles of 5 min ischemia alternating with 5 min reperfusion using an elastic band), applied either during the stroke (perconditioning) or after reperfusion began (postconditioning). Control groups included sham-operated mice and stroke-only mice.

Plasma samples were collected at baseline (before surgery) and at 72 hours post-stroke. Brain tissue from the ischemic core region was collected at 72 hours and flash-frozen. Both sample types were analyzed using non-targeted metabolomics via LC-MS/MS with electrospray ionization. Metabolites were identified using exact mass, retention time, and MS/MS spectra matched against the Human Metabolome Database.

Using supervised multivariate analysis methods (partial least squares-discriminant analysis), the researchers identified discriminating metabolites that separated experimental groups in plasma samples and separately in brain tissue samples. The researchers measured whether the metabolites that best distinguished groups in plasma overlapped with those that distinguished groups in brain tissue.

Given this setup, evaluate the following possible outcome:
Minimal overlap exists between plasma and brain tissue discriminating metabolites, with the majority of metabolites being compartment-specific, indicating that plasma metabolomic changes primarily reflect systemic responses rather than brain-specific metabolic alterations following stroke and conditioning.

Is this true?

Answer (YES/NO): YES